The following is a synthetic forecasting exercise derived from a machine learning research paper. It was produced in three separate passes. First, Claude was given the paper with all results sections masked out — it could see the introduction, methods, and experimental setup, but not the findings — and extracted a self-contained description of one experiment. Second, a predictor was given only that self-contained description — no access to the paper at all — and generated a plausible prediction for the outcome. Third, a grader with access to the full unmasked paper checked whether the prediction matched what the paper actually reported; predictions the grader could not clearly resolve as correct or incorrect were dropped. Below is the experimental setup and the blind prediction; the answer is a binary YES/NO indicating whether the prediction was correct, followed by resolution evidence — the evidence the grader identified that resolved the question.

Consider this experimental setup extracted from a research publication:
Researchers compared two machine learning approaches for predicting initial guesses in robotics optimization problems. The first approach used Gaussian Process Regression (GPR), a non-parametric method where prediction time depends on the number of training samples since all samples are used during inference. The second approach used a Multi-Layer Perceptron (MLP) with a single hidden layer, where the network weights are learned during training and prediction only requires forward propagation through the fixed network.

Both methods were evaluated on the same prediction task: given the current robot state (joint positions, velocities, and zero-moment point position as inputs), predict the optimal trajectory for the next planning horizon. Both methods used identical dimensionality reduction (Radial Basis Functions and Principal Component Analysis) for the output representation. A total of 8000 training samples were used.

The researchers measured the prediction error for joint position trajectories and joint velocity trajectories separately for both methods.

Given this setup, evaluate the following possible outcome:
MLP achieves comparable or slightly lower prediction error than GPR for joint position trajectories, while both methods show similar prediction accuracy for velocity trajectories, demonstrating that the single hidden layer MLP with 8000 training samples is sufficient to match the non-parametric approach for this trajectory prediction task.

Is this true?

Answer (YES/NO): NO